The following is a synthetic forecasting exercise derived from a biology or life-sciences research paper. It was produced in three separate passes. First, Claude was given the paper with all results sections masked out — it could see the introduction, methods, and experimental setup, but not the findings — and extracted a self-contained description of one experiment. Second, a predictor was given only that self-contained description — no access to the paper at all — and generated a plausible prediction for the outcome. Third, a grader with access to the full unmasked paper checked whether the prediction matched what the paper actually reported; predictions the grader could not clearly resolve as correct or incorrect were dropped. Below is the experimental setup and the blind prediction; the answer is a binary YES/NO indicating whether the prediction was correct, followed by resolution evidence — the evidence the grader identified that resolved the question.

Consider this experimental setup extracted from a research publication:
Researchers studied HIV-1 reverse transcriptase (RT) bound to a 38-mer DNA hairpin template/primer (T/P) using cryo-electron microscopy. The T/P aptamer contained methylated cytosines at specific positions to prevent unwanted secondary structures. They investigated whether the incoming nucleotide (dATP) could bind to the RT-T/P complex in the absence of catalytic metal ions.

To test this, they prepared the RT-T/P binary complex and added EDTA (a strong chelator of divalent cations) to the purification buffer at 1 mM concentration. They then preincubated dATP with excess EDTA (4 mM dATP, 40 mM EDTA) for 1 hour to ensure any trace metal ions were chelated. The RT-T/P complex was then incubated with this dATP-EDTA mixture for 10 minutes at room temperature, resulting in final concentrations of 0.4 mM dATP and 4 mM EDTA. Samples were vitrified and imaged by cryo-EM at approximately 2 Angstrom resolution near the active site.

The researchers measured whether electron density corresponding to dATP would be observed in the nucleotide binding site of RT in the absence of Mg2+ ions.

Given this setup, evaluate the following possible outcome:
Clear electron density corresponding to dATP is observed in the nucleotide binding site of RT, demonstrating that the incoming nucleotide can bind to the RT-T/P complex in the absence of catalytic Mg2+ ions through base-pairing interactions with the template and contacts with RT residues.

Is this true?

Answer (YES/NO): YES